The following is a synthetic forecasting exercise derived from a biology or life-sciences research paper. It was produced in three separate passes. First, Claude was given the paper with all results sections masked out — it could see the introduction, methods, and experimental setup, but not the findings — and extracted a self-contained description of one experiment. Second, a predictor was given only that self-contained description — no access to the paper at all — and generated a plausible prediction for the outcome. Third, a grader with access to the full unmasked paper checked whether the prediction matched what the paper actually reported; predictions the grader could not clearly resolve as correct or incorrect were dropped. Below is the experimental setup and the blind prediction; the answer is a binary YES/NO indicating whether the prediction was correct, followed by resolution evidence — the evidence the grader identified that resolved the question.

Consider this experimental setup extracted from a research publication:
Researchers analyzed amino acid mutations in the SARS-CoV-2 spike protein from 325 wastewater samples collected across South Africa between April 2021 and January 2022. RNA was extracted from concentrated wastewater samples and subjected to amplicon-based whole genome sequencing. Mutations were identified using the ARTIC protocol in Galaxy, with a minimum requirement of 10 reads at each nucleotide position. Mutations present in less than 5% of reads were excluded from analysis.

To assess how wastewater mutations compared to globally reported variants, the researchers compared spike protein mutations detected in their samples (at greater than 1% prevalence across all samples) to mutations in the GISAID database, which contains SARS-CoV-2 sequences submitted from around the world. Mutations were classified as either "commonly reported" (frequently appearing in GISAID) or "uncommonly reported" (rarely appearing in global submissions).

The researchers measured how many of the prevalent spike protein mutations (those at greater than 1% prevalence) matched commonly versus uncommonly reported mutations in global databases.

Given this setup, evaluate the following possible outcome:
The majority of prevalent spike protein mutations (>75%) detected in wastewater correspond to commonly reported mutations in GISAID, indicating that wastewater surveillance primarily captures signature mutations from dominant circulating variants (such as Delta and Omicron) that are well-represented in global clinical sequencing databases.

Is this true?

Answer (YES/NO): NO